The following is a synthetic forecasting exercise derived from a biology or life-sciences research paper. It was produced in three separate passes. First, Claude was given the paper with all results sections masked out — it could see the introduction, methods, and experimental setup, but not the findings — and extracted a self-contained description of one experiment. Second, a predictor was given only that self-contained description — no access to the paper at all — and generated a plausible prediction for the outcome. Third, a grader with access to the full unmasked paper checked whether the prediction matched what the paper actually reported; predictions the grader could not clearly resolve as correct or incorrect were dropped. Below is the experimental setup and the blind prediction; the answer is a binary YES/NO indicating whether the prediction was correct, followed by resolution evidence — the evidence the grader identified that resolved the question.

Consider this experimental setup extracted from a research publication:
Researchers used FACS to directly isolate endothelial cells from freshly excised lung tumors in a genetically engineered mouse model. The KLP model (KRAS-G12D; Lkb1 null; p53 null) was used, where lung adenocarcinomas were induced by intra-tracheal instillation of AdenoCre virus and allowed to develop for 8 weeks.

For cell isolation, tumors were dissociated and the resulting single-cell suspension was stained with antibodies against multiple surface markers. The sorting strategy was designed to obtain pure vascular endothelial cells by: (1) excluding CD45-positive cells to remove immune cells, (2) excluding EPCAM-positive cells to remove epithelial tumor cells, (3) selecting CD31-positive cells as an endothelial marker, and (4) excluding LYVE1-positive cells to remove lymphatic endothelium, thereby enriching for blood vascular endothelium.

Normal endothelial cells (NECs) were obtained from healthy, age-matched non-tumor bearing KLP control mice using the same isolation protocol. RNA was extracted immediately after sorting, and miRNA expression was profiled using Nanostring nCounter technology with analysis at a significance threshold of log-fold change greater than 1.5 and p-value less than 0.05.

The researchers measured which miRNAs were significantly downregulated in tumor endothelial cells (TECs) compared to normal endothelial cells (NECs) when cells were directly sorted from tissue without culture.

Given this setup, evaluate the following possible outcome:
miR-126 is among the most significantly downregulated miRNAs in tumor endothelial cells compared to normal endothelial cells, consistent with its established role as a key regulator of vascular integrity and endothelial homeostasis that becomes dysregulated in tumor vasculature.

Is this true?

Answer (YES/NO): NO